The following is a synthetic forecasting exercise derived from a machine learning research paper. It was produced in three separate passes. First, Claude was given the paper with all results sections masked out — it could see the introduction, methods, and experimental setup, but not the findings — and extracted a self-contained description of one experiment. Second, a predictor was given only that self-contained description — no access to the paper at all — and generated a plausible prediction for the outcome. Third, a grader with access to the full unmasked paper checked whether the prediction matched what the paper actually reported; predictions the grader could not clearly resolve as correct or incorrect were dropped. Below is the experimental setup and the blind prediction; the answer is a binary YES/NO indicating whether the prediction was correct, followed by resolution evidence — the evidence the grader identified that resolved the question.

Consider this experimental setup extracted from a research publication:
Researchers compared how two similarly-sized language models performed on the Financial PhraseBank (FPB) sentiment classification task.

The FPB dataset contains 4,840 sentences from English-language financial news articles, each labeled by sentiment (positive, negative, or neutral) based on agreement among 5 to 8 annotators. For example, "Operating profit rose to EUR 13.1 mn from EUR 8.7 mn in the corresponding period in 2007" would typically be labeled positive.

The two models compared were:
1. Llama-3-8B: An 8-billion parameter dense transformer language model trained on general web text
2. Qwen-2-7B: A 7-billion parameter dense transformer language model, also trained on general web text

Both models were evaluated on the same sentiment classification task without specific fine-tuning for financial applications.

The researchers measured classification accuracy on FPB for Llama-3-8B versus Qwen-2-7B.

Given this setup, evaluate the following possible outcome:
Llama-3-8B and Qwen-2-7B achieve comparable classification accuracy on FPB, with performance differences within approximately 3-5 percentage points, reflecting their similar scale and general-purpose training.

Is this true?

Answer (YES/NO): NO